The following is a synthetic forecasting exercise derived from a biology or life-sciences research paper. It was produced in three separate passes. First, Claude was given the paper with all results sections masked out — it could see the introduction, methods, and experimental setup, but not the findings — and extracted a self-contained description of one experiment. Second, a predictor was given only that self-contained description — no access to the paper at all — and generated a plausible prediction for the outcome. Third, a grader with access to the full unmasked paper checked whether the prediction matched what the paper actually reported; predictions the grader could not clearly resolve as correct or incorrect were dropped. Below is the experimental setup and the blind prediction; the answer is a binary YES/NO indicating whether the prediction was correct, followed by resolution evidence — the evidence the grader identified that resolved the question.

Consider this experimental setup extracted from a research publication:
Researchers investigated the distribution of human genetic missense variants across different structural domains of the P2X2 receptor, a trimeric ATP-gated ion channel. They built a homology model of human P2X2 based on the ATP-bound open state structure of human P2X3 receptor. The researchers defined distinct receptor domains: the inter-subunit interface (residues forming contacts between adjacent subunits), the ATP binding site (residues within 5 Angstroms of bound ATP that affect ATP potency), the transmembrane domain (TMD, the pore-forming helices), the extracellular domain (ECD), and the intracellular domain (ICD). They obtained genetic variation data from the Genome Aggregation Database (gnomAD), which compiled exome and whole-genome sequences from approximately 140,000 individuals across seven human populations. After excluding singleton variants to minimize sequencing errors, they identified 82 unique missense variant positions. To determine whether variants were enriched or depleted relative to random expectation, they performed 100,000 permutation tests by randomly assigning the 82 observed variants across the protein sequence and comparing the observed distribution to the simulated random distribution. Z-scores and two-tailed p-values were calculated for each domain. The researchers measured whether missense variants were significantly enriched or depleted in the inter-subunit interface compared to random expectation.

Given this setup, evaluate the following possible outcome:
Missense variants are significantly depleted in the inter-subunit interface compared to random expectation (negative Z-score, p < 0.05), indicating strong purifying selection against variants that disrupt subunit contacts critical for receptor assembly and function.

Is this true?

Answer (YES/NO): NO